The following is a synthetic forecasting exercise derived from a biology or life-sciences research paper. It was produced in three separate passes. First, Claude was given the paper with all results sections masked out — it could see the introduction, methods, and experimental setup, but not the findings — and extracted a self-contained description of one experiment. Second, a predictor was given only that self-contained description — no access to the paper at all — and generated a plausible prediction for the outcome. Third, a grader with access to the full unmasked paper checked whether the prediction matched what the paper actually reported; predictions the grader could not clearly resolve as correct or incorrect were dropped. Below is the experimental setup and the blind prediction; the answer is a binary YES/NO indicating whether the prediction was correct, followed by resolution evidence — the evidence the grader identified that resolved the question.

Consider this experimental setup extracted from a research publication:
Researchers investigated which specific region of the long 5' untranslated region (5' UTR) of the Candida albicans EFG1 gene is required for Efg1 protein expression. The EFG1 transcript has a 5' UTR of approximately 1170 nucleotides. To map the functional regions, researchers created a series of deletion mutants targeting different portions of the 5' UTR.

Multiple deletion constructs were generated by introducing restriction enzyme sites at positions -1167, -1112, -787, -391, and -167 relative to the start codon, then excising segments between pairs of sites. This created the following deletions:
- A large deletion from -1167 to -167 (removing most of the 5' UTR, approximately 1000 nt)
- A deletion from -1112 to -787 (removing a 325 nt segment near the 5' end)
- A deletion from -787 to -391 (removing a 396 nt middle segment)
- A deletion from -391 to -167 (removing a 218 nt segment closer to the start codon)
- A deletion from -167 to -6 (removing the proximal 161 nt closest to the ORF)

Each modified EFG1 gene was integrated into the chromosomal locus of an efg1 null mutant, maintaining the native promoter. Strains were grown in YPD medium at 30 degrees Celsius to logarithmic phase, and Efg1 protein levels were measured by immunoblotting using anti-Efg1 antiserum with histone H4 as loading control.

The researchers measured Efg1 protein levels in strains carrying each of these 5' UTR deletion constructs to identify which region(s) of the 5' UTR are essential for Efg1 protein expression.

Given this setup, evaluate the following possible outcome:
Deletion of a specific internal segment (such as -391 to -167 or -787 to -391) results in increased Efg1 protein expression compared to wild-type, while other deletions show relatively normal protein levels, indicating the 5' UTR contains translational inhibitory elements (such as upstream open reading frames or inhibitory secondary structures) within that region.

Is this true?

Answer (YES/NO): NO